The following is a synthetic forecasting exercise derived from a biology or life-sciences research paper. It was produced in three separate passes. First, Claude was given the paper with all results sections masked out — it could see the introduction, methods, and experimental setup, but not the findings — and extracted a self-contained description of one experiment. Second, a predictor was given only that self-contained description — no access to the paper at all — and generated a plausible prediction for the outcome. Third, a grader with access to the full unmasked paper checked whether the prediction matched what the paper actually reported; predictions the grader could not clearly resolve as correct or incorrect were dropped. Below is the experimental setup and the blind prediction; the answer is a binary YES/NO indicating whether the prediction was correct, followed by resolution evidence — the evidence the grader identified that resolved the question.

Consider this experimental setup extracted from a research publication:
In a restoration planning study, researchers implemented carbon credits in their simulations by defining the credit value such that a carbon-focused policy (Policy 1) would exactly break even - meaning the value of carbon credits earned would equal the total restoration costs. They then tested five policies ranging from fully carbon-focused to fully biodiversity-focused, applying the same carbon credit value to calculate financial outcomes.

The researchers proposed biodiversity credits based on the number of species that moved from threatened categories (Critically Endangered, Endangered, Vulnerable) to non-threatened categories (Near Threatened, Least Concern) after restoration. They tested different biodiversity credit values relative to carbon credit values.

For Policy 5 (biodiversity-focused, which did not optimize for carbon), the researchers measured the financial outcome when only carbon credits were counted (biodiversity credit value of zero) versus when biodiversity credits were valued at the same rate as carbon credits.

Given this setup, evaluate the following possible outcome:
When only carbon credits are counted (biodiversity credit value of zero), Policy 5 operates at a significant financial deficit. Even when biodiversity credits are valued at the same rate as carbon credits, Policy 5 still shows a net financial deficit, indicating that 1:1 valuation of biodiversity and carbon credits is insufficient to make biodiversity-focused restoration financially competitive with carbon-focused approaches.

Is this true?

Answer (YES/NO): YES